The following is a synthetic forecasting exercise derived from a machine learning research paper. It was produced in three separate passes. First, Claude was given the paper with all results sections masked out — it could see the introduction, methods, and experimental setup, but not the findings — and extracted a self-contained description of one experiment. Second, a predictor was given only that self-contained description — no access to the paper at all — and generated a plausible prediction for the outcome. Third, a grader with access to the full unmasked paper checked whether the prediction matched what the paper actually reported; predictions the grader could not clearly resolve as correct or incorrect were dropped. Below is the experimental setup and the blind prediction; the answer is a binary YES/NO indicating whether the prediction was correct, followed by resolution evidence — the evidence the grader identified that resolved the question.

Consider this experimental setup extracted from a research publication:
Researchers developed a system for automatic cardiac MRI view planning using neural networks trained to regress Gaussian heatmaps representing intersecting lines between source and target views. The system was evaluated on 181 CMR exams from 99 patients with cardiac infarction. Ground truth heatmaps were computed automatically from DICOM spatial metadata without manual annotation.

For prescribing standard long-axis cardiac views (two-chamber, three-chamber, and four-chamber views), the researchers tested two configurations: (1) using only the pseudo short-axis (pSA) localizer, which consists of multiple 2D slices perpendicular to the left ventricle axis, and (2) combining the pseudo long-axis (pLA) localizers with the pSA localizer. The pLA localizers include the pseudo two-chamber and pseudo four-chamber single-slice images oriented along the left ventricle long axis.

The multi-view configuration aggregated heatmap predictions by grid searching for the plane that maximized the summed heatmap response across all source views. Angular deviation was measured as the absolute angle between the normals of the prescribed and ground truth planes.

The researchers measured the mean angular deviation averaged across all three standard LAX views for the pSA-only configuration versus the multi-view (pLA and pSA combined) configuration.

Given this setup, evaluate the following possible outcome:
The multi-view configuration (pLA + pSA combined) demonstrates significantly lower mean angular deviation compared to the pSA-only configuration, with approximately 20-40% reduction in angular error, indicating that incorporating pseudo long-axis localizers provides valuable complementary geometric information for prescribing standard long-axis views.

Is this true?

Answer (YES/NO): NO